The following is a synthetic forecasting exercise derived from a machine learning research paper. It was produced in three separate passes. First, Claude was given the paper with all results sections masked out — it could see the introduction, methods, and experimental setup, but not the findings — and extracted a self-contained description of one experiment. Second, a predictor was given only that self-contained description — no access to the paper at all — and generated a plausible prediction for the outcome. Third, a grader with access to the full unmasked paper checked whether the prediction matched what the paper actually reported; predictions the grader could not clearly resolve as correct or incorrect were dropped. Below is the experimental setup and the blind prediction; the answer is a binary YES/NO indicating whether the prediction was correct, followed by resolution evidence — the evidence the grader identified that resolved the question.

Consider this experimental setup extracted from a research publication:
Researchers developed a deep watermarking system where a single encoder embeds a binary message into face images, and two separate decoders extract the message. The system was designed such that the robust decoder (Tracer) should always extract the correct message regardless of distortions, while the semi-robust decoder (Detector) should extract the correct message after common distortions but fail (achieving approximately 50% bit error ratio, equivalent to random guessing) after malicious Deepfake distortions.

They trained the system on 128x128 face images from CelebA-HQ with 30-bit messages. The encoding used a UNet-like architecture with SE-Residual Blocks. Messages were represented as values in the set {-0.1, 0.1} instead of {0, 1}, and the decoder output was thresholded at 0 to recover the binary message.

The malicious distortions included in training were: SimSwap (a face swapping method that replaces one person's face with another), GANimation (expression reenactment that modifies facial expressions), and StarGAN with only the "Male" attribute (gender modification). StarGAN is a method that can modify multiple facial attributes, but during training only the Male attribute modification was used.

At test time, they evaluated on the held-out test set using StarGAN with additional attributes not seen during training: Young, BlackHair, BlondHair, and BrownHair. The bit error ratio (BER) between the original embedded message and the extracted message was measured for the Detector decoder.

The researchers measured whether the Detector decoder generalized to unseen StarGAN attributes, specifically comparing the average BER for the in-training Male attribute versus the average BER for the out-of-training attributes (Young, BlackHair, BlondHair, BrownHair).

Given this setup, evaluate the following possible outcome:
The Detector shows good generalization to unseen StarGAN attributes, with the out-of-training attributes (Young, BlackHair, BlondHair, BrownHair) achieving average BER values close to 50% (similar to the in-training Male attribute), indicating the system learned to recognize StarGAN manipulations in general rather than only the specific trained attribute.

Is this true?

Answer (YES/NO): YES